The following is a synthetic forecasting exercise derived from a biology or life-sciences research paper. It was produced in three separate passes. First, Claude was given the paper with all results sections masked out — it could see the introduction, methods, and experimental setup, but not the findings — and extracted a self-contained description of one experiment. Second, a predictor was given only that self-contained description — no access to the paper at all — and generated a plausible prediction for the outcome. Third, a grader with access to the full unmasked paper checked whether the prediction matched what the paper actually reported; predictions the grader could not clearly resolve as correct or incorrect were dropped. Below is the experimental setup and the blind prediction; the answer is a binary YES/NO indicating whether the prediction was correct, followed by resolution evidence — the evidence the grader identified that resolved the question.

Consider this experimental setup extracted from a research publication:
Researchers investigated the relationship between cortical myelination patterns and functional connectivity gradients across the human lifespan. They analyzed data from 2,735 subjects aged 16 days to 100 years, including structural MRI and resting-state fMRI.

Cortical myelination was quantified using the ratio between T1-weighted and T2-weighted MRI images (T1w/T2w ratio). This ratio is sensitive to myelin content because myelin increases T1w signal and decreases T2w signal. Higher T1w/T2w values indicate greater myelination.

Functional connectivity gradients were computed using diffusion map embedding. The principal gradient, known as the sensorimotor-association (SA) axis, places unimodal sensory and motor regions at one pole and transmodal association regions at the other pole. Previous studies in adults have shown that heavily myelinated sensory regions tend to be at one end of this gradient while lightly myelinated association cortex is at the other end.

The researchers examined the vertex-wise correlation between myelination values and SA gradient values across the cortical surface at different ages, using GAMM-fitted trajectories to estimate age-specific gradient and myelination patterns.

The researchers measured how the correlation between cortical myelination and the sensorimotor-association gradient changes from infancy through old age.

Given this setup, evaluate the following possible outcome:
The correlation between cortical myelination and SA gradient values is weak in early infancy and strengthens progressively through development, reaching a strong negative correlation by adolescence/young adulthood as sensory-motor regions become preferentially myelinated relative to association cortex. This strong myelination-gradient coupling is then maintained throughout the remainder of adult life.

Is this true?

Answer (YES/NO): NO